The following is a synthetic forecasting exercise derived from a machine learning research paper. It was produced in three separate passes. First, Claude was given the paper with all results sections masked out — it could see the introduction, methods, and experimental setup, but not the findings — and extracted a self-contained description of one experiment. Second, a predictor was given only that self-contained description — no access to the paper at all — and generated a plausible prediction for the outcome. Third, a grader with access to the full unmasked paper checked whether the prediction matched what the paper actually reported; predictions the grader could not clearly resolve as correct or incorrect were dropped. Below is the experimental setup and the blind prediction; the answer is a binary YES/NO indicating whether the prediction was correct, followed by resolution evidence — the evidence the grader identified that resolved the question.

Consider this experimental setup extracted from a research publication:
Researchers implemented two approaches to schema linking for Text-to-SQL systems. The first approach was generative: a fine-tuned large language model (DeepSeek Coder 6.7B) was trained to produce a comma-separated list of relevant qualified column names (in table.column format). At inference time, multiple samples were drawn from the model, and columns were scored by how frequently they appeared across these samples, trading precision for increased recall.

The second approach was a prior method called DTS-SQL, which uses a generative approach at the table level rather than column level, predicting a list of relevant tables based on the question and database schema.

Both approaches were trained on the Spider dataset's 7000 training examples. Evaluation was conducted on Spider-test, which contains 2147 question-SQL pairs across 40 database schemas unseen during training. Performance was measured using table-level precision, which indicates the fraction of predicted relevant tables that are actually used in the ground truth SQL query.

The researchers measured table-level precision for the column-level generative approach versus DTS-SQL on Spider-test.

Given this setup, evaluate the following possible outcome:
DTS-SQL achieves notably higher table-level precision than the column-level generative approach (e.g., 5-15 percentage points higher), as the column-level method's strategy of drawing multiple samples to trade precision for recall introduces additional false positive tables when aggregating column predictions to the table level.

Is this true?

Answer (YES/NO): NO